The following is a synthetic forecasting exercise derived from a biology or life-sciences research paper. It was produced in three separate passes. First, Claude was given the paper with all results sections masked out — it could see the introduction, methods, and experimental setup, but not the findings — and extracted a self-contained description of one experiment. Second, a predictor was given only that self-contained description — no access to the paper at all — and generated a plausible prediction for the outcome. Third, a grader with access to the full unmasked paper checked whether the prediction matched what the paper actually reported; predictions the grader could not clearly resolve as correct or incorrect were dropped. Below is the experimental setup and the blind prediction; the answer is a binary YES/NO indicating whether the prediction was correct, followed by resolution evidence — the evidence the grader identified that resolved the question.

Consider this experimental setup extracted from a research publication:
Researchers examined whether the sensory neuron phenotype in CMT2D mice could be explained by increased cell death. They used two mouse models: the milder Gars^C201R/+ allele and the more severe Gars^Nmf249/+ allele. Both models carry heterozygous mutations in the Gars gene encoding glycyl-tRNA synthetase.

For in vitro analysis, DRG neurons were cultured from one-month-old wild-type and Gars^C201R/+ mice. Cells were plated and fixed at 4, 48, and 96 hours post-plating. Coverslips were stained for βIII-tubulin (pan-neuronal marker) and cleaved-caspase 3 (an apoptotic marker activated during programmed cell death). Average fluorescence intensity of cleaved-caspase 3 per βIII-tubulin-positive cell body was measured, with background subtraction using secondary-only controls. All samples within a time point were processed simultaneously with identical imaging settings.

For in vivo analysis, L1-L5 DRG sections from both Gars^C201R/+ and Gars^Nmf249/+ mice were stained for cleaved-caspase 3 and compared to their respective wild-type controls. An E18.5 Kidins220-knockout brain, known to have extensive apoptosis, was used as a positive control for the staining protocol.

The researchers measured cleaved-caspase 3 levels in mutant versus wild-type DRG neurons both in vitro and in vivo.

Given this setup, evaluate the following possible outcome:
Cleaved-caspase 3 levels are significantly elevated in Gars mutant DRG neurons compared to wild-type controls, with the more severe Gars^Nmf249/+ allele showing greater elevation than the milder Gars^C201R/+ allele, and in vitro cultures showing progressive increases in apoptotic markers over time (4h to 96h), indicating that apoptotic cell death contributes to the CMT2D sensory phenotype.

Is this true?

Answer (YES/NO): NO